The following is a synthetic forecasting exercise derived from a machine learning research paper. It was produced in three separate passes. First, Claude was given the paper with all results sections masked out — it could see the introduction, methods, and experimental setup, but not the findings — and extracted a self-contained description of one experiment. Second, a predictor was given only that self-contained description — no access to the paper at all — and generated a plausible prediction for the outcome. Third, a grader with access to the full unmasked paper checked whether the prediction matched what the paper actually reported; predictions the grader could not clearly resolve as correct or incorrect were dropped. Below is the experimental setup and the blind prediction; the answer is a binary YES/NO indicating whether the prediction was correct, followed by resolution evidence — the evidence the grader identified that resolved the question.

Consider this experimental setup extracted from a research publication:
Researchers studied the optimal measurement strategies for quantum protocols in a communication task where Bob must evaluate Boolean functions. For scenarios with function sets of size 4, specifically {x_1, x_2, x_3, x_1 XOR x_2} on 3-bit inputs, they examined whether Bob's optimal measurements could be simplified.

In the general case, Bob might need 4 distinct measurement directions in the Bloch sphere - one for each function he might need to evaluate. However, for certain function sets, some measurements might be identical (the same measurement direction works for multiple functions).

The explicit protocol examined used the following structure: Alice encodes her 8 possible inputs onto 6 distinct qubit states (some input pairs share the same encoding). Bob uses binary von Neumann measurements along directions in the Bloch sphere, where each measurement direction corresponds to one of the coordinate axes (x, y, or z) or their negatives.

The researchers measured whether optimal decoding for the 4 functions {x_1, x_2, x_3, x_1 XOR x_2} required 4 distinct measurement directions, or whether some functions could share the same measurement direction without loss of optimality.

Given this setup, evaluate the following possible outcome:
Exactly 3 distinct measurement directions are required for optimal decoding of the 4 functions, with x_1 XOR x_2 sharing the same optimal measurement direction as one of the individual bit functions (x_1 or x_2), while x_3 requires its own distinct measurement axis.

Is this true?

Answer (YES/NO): NO